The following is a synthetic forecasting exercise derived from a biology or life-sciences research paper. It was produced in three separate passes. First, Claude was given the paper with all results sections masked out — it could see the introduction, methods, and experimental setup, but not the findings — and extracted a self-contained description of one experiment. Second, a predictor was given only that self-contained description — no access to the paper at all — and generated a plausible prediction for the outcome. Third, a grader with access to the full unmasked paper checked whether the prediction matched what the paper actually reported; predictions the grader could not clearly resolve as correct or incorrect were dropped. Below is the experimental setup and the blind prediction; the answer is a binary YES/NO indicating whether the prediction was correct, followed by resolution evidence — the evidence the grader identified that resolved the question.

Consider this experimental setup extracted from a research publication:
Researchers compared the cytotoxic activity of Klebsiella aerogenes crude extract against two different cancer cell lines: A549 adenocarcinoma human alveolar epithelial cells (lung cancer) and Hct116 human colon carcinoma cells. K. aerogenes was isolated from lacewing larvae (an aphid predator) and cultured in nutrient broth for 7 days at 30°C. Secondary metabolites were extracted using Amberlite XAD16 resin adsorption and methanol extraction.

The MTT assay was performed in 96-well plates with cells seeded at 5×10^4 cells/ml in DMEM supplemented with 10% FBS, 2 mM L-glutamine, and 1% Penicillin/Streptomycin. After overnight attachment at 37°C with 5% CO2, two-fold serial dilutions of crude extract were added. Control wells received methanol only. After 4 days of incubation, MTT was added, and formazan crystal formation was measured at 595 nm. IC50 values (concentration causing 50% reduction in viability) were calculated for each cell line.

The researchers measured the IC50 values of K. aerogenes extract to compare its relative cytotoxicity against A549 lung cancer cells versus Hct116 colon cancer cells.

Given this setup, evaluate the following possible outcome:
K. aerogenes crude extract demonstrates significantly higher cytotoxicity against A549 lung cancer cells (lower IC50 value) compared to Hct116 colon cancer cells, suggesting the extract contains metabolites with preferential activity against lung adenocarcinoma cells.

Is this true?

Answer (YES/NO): NO